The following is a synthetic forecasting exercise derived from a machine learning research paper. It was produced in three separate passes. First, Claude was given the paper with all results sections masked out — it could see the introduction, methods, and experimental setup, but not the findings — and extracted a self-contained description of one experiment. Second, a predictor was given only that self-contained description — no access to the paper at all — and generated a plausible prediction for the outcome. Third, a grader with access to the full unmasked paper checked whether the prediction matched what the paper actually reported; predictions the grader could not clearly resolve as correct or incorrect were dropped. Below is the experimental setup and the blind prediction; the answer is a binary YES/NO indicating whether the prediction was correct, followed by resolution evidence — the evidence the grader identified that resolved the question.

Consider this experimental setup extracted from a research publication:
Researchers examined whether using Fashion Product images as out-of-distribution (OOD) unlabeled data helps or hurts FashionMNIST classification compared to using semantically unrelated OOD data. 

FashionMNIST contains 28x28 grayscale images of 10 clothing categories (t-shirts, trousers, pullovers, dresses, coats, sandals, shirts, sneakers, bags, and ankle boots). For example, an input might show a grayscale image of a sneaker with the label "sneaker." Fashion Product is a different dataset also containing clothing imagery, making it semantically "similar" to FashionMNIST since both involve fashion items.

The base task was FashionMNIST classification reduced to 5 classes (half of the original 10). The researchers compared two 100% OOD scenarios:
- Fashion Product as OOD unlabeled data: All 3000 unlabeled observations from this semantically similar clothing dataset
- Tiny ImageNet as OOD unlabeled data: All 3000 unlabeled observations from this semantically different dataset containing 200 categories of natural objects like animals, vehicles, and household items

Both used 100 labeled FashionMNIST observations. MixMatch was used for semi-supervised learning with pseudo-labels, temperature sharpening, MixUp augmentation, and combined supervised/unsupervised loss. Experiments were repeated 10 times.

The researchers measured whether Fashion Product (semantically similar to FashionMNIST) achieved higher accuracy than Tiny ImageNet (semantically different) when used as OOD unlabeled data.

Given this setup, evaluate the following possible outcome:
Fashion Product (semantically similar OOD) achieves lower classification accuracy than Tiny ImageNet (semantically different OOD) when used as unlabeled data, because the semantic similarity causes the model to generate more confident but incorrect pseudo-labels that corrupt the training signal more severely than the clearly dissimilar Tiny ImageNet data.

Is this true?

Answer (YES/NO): YES